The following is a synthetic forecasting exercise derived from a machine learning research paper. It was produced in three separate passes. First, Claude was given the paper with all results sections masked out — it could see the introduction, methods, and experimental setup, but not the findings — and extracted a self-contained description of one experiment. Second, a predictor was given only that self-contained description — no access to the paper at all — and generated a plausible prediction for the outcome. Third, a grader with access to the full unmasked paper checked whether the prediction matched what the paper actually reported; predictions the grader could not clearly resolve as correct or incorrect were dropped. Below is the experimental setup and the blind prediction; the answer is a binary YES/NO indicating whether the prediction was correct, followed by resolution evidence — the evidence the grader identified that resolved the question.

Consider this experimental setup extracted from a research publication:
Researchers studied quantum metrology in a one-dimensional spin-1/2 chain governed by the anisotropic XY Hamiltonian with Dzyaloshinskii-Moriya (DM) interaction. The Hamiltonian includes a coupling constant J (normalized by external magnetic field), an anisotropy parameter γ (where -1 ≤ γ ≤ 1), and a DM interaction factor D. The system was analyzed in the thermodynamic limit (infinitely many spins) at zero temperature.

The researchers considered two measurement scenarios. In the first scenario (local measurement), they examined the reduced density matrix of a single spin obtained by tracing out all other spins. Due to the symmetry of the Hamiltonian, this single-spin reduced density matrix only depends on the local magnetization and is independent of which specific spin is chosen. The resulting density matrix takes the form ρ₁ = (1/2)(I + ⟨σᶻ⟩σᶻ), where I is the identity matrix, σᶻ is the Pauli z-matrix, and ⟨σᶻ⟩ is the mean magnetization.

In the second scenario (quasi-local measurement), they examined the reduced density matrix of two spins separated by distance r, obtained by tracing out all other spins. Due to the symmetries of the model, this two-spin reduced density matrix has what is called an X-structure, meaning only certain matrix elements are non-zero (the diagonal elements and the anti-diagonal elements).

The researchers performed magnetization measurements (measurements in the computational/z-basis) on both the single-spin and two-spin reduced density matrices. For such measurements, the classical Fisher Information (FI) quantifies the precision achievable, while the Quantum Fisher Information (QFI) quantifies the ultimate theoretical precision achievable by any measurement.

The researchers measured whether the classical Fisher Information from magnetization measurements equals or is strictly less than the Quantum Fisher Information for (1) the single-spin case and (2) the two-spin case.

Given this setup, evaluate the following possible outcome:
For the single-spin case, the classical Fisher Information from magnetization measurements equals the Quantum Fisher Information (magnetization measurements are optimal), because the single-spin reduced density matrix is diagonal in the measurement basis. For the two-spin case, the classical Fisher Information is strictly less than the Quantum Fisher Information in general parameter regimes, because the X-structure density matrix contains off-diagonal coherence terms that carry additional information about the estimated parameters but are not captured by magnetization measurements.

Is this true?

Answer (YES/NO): YES